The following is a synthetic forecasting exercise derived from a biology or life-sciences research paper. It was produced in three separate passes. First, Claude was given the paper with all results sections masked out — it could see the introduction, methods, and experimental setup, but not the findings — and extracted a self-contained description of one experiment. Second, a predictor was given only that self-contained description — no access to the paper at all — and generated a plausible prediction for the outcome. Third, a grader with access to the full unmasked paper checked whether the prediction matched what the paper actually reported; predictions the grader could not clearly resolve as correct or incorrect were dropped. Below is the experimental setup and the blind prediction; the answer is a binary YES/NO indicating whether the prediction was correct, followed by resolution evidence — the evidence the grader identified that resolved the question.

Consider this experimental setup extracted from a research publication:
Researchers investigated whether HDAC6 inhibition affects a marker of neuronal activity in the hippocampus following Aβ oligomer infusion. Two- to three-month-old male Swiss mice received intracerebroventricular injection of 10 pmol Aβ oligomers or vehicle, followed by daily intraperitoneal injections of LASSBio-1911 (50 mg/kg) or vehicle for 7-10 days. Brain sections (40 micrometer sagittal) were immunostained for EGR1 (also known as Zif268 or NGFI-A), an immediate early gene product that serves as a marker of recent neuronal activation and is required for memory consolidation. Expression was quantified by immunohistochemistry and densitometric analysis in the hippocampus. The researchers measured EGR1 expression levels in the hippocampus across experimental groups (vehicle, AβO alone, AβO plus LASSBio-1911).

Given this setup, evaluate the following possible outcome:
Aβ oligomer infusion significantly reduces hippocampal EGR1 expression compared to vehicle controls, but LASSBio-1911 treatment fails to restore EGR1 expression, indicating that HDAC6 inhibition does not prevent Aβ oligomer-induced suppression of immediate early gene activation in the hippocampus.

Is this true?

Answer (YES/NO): NO